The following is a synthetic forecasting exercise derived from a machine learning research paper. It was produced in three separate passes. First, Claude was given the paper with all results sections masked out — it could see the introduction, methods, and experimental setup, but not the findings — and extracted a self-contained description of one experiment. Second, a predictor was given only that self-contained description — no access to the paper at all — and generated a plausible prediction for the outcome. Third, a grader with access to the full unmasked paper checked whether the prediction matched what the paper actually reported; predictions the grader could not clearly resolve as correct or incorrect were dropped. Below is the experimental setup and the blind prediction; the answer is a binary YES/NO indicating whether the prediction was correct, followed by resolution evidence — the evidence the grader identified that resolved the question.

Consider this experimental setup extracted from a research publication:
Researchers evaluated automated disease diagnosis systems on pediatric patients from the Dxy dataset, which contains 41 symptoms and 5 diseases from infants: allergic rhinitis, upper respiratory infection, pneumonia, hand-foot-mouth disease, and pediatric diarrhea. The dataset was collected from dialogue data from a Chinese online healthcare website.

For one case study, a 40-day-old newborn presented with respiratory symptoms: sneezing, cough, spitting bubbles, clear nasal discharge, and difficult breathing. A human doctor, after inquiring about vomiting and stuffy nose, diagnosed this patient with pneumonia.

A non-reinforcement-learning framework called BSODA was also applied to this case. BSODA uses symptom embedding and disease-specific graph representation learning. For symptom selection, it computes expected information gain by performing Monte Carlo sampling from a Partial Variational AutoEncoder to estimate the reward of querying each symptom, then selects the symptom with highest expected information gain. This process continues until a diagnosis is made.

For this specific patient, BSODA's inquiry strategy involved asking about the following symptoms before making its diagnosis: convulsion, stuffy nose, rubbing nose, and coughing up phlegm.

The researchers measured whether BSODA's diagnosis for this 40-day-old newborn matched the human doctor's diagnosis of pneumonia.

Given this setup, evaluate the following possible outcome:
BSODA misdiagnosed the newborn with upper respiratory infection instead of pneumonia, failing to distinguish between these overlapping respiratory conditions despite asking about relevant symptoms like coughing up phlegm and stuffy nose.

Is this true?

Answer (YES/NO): NO